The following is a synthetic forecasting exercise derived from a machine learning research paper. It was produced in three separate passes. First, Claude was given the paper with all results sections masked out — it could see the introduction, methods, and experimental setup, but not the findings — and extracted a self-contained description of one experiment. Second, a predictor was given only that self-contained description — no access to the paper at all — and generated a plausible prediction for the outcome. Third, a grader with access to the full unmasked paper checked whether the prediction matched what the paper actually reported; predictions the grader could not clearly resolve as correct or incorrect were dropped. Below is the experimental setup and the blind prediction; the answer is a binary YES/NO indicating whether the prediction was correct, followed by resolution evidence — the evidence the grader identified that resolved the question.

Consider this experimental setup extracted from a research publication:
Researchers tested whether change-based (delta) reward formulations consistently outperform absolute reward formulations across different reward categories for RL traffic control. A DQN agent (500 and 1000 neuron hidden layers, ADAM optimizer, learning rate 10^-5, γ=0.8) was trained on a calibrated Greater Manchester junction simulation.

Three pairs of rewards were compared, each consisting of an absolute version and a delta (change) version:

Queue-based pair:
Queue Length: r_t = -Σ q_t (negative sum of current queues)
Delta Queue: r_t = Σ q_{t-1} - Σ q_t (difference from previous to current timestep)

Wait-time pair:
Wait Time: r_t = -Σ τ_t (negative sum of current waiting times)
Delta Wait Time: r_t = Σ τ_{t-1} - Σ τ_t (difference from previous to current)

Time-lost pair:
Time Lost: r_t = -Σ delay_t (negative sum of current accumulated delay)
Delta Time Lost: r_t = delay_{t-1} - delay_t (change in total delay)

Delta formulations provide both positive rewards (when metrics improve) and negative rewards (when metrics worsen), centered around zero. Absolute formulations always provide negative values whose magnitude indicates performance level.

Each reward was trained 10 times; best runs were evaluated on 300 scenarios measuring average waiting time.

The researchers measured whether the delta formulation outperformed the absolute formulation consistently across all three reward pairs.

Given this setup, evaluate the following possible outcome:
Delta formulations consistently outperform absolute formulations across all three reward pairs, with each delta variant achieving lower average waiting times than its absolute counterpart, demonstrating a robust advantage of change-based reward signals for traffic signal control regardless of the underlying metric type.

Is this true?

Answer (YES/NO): NO